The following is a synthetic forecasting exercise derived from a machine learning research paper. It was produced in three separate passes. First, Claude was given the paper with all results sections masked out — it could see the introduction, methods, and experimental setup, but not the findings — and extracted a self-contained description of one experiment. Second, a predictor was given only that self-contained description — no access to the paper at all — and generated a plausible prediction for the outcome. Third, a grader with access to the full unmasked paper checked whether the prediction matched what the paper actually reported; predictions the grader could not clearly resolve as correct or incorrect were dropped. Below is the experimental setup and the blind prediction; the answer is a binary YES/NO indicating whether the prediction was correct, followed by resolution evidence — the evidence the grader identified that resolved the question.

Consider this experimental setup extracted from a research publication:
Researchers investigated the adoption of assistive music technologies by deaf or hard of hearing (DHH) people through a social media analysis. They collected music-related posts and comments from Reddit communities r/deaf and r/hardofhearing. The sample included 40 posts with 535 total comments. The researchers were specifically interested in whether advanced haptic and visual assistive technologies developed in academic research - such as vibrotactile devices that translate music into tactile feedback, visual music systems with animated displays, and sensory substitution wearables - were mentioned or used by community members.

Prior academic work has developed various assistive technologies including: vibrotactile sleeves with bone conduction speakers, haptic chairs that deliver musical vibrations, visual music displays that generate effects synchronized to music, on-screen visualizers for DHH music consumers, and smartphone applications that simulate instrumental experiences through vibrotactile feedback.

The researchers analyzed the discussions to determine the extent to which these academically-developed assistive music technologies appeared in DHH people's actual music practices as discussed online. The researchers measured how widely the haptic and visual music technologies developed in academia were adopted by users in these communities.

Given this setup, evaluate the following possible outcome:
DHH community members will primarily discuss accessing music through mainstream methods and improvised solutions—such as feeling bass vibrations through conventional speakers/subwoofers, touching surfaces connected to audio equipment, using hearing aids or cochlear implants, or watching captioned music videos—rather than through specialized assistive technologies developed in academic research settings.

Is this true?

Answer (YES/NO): YES